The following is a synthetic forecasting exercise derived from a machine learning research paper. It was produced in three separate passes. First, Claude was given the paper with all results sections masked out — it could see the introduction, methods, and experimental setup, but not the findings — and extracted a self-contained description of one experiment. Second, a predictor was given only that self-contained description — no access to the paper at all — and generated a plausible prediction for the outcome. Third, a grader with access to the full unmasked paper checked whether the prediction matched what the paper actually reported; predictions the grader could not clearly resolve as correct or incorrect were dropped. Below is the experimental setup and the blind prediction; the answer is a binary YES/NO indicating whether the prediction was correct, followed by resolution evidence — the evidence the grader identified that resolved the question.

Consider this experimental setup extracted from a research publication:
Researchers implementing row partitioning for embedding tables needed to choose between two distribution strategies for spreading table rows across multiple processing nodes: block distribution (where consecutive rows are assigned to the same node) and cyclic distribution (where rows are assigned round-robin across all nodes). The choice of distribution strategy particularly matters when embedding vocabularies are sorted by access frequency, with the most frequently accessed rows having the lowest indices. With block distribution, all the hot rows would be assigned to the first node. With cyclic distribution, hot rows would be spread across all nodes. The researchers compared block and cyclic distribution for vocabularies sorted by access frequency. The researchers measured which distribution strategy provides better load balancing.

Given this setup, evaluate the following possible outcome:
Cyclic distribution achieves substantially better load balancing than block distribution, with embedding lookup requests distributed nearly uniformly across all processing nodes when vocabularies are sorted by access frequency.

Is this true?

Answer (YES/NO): NO